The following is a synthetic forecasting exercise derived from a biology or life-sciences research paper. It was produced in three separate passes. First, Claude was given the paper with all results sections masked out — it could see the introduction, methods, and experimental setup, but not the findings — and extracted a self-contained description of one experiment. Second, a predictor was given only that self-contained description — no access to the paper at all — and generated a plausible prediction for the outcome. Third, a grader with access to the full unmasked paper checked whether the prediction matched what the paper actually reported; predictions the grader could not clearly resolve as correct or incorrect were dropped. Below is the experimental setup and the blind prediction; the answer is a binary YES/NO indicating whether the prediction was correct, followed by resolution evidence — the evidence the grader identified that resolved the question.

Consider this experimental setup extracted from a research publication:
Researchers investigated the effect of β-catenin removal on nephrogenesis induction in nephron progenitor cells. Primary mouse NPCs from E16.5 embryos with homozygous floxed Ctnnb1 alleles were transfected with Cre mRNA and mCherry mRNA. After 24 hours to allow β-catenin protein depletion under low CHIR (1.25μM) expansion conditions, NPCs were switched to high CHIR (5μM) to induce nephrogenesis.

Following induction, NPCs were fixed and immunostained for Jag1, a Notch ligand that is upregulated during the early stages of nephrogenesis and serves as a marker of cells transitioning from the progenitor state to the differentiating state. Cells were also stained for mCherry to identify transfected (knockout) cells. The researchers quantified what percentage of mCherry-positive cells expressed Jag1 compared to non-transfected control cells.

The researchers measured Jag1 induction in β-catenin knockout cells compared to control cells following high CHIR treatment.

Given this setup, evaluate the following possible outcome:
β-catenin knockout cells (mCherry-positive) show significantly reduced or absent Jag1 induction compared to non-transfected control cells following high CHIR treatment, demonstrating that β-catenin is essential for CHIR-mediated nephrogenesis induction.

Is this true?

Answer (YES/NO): YES